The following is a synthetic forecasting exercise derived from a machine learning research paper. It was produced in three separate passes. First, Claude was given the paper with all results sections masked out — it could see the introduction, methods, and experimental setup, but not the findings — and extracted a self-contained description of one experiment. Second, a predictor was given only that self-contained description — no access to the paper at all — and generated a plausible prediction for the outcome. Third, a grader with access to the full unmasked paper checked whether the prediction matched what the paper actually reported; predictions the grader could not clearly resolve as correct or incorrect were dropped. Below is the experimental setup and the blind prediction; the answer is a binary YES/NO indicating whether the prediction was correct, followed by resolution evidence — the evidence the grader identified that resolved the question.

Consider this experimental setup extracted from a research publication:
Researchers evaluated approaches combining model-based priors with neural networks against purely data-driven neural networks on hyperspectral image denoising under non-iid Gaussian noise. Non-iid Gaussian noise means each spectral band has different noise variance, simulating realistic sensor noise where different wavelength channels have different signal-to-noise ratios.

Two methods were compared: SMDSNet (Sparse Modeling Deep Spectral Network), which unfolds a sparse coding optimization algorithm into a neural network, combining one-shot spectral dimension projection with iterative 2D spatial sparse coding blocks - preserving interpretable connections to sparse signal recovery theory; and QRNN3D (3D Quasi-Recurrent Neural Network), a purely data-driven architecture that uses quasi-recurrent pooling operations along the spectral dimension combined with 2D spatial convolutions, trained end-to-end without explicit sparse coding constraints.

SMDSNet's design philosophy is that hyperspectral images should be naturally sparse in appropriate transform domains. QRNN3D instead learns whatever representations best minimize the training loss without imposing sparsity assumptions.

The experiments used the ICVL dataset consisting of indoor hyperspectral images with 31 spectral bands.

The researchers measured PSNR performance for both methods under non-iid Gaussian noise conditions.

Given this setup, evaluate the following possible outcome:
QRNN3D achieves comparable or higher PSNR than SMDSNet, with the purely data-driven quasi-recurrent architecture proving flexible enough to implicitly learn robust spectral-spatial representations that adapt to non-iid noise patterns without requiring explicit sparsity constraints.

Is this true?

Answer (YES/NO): YES